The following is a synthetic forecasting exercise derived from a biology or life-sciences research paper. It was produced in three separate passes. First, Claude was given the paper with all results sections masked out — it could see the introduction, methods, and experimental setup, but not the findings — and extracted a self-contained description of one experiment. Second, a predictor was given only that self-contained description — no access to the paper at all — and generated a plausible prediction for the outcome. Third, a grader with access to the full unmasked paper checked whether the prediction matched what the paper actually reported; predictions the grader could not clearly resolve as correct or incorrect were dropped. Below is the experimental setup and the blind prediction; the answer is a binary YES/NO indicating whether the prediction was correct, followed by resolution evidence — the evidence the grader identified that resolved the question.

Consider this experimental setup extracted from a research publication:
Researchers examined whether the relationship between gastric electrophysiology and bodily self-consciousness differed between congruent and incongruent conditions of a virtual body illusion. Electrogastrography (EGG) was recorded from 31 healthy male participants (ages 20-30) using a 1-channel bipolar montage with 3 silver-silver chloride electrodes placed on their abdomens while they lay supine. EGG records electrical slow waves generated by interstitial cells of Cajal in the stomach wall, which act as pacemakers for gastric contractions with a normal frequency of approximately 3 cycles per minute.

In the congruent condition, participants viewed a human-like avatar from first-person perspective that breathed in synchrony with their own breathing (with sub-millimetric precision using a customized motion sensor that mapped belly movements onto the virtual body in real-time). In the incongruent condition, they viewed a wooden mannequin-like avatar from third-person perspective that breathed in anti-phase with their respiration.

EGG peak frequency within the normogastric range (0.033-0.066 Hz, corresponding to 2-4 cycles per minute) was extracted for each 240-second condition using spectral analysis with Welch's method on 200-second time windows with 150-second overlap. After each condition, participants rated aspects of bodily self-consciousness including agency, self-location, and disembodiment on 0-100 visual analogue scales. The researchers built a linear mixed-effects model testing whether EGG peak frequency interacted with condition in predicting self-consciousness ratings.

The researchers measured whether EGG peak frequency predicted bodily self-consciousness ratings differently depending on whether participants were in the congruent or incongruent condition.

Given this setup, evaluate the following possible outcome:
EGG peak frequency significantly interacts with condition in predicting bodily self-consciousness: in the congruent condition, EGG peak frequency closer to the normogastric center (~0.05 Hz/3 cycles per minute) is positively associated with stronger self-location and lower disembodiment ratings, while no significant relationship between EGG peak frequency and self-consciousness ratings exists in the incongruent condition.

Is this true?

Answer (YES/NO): NO